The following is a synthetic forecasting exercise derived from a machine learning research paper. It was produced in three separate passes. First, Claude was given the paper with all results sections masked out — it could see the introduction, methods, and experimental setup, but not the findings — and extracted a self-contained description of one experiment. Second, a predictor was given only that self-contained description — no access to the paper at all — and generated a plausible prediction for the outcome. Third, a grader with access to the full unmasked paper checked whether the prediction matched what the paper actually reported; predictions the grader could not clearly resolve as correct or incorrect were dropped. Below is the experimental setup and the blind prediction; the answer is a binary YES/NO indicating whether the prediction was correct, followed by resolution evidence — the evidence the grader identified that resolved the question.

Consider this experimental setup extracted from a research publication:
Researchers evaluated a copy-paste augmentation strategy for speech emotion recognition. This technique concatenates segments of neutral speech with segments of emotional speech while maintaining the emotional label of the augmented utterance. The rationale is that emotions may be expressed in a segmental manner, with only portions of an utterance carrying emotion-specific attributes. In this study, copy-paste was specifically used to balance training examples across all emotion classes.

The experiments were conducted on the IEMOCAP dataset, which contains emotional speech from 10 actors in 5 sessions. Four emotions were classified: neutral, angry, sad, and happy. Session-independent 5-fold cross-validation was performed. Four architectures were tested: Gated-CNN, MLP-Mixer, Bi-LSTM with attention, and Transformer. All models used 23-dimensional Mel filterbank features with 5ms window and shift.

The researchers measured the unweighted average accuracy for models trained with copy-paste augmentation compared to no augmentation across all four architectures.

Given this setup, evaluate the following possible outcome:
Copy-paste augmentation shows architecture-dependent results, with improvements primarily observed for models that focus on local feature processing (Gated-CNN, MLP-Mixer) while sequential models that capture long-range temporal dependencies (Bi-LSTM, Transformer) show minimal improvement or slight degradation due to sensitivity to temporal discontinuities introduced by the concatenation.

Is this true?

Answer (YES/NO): NO